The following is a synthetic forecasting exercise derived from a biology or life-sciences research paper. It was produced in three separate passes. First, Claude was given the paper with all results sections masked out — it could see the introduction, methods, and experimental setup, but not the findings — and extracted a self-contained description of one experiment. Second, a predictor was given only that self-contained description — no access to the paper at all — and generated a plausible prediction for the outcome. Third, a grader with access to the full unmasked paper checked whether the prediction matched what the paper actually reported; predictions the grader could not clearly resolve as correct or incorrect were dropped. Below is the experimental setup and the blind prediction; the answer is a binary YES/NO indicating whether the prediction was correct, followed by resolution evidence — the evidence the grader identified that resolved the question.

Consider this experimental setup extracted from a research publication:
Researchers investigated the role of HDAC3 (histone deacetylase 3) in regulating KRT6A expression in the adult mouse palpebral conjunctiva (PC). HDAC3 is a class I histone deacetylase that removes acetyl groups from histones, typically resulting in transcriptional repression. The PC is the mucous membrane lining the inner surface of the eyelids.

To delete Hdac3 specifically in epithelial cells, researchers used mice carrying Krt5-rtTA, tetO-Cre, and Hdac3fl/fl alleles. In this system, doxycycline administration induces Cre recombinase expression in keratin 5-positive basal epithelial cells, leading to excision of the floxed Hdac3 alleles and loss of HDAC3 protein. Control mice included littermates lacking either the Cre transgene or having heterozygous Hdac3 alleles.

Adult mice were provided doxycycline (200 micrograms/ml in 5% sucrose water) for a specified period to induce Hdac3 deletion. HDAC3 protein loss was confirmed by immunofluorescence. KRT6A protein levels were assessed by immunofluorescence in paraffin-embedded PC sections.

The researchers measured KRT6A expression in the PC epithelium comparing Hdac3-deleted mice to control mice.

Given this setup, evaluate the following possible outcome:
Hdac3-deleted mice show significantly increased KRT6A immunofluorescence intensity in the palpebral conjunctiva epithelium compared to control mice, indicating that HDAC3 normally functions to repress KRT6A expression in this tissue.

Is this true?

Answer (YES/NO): YES